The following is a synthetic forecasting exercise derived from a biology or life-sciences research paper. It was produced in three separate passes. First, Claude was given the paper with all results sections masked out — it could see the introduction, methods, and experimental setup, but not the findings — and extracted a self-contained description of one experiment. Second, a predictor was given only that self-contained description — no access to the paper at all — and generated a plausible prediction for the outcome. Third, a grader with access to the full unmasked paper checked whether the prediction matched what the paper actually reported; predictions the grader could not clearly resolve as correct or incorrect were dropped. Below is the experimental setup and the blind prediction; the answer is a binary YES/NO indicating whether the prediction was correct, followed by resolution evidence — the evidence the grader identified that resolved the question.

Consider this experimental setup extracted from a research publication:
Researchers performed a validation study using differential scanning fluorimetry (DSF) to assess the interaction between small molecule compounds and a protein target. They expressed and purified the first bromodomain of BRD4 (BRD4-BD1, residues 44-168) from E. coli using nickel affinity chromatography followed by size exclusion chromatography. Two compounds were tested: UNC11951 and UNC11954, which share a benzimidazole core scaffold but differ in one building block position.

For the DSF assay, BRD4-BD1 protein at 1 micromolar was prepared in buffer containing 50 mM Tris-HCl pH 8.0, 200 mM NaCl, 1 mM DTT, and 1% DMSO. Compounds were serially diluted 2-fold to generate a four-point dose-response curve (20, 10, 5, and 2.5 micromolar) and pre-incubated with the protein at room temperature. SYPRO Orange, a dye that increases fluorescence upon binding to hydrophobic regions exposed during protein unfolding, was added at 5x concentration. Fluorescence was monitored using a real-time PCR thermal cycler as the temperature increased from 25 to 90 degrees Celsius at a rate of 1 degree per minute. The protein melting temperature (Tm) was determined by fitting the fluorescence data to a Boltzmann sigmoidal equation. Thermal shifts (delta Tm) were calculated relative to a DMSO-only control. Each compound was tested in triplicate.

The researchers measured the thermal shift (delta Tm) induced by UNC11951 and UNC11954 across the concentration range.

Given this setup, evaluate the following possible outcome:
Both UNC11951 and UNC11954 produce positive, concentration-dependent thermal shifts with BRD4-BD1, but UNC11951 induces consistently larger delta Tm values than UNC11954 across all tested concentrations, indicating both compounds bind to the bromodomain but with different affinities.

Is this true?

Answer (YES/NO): NO